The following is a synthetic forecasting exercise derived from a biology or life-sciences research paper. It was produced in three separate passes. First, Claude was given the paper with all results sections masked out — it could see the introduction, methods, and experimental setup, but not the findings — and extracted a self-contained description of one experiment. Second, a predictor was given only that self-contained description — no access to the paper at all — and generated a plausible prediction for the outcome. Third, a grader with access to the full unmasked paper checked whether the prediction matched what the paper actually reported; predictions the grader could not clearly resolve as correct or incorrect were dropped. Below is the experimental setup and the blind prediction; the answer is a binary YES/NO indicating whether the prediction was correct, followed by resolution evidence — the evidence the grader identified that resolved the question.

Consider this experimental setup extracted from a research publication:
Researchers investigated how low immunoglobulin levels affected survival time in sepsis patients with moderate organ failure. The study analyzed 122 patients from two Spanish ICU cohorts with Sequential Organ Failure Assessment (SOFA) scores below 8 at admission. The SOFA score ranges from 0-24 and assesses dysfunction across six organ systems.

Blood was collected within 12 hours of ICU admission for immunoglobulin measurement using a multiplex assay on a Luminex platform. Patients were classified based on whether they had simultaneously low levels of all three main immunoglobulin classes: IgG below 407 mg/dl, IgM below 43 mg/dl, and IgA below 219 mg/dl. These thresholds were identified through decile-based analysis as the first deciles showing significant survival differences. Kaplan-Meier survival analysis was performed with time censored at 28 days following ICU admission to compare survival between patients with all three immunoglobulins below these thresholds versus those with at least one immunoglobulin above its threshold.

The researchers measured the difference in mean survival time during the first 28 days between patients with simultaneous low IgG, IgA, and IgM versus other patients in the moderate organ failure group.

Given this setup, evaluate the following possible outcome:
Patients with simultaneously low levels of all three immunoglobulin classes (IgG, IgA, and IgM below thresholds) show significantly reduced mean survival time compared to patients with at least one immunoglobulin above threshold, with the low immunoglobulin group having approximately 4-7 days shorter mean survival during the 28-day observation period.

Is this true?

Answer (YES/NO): YES